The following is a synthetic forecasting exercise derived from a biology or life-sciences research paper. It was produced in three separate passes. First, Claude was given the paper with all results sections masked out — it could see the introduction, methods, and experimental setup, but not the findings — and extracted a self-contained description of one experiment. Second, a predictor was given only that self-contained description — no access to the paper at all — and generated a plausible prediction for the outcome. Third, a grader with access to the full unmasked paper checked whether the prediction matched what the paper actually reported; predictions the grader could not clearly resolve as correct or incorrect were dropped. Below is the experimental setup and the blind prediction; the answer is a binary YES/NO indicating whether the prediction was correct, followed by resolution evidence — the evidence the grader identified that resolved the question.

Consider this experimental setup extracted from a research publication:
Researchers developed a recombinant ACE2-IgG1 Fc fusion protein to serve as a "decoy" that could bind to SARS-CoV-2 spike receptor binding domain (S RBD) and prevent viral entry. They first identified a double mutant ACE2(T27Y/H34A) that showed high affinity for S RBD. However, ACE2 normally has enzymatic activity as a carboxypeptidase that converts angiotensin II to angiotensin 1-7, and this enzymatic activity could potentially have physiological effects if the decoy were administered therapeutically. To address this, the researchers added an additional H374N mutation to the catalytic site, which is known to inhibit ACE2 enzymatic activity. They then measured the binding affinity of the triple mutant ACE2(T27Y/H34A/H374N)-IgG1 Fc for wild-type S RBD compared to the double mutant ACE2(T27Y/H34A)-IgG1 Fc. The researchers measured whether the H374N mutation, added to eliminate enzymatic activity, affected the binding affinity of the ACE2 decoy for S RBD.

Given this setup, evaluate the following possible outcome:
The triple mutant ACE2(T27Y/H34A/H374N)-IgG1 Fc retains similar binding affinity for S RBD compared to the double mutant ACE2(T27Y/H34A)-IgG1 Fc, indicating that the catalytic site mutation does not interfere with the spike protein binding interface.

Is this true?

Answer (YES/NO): YES